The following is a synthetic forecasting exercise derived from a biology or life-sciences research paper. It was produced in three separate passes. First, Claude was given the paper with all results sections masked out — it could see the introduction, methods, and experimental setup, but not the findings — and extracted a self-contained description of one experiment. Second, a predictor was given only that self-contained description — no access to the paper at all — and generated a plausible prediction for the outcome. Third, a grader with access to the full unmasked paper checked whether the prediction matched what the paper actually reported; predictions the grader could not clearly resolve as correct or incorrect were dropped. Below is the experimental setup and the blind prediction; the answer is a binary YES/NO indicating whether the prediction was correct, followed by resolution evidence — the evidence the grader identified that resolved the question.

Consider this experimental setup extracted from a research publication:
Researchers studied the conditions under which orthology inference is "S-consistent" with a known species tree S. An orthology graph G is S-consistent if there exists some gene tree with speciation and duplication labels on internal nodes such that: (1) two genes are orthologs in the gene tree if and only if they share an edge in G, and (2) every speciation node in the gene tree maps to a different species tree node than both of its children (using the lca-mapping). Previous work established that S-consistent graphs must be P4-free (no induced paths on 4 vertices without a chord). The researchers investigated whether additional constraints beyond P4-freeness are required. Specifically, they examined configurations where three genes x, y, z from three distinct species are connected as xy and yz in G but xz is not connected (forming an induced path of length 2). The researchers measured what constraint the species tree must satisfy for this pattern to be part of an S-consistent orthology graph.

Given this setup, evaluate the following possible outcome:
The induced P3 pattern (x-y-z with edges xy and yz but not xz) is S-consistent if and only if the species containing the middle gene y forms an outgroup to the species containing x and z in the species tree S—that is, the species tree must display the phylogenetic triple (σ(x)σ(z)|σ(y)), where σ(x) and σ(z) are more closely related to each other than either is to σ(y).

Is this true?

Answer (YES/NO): YES